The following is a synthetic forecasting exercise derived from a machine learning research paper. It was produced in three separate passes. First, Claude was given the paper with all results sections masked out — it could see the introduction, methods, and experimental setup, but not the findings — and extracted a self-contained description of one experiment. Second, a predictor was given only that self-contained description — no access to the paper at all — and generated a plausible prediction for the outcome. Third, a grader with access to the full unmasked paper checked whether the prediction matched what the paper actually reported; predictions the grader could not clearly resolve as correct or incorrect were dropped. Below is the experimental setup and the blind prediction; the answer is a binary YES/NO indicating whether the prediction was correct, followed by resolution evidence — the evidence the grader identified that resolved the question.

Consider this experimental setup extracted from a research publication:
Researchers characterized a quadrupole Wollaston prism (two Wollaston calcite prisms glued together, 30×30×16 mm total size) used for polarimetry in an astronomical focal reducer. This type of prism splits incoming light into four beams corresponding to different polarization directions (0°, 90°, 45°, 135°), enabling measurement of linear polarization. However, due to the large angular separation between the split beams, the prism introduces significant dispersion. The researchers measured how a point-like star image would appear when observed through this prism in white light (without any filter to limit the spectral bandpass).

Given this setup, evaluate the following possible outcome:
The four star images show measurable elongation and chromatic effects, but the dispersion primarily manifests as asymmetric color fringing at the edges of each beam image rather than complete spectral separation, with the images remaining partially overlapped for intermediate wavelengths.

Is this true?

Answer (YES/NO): NO